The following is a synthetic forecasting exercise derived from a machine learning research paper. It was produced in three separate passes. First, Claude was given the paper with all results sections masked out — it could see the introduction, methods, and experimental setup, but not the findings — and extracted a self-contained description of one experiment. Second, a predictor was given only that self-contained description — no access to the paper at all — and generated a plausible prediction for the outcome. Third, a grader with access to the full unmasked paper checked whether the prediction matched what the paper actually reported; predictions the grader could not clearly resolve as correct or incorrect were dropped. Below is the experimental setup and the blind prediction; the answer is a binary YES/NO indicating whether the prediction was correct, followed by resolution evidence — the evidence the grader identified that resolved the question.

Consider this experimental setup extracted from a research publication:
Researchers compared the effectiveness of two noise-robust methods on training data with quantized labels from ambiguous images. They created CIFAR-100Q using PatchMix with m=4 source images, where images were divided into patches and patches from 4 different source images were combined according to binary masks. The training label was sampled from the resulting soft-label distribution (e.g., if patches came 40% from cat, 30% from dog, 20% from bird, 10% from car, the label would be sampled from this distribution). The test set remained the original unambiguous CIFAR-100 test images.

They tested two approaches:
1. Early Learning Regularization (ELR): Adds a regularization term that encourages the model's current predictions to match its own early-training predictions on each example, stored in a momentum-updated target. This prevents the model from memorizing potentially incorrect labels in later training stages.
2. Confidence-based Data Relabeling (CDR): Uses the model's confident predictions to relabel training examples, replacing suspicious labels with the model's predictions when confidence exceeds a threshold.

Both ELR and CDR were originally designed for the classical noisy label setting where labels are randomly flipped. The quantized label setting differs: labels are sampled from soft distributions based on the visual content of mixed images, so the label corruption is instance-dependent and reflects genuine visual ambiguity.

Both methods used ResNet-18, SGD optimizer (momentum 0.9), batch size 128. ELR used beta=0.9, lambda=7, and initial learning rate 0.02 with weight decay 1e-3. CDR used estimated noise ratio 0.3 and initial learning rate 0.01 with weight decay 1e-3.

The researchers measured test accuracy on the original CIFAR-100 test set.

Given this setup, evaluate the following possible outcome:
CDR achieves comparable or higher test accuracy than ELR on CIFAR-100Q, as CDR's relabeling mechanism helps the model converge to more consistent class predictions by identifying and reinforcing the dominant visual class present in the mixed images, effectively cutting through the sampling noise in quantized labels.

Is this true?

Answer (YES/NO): YES